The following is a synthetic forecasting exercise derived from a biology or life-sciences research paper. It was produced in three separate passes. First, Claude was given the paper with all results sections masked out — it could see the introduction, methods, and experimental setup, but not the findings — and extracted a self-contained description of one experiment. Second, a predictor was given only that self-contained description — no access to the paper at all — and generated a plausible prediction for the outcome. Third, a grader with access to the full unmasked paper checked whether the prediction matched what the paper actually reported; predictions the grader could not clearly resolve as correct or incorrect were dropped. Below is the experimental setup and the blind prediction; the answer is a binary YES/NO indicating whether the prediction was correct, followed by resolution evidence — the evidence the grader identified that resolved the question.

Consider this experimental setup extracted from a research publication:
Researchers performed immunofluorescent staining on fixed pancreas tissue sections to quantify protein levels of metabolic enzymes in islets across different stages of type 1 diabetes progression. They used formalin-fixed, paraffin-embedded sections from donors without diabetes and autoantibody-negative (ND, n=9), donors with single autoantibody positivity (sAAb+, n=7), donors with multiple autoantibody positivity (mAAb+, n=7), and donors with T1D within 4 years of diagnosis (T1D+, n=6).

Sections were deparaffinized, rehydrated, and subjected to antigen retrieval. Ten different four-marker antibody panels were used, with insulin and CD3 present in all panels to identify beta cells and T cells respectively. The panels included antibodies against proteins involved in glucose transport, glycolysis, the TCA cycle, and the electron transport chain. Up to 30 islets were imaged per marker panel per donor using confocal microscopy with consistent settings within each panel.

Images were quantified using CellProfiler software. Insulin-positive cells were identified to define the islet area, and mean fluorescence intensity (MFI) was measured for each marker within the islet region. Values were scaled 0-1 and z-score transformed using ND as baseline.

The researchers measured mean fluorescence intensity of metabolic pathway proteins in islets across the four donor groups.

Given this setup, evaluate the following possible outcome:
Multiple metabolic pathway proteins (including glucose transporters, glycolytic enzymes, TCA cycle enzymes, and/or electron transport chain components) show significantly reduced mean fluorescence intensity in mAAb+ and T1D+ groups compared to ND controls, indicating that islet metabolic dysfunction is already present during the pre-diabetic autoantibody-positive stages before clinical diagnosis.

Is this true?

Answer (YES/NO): YES